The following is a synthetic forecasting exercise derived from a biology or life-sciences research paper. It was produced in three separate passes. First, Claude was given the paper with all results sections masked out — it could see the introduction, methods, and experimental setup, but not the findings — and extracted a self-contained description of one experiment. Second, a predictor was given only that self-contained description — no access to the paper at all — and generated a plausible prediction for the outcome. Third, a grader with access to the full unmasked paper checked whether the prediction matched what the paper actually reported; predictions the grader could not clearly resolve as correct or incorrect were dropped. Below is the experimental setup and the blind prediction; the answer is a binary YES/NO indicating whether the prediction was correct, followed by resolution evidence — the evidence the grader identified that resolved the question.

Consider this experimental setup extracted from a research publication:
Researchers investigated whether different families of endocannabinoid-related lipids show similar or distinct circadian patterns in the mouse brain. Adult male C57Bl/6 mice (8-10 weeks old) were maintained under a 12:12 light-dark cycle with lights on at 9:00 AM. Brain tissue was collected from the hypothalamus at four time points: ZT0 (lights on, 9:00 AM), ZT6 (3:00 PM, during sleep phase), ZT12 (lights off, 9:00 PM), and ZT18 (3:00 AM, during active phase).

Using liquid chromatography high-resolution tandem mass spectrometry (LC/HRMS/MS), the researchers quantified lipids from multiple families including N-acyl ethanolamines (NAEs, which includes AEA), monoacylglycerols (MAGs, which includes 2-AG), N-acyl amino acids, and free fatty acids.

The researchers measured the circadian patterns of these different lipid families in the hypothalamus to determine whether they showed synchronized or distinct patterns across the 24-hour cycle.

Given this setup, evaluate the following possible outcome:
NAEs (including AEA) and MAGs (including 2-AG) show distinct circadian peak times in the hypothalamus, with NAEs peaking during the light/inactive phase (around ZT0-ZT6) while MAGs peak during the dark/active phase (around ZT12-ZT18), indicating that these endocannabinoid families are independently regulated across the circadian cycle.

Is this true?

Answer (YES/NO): NO